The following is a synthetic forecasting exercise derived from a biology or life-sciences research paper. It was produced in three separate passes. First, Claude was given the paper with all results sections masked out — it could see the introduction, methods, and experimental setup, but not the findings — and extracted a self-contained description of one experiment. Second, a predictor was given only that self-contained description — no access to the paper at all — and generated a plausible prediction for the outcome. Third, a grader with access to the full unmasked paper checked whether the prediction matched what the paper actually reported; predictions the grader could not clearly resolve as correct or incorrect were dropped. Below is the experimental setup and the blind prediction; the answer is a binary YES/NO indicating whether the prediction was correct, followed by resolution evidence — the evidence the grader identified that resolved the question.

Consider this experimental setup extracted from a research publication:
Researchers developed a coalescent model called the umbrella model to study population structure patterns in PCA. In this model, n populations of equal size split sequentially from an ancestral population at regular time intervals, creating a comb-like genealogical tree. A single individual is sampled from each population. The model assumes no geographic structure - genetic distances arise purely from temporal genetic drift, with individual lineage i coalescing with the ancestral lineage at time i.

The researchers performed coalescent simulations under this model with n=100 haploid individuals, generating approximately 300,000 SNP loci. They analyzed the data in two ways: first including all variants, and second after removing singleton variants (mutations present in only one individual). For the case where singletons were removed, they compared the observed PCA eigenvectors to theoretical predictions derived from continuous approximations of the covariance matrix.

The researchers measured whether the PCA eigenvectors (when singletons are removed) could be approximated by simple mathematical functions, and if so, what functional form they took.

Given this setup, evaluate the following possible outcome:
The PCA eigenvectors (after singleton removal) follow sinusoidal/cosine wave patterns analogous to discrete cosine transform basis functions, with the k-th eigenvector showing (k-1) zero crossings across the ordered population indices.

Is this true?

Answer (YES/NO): NO